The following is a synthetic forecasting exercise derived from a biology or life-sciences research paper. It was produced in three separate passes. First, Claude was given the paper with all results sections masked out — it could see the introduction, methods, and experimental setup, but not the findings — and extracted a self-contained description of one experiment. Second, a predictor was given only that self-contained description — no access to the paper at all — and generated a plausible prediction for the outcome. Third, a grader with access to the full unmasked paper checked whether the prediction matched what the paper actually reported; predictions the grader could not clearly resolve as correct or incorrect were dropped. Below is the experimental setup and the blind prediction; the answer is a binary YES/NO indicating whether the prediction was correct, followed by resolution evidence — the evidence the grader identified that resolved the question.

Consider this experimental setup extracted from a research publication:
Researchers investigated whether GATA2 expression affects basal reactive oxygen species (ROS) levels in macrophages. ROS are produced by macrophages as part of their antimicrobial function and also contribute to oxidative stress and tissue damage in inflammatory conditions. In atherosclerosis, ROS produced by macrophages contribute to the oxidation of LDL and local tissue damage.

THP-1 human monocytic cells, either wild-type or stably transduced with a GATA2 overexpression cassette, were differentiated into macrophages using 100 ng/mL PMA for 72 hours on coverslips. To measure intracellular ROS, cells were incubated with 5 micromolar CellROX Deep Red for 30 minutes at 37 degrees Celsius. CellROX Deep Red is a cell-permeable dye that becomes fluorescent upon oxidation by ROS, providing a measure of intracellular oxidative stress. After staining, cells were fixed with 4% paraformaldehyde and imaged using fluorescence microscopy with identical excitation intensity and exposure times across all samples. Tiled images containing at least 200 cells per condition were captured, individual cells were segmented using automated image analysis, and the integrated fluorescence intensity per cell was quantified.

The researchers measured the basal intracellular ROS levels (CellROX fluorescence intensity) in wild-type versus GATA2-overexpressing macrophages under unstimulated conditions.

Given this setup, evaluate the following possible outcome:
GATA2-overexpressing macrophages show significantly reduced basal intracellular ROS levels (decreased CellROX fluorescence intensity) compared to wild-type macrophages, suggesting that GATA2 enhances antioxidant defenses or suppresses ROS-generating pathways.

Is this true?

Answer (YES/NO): NO